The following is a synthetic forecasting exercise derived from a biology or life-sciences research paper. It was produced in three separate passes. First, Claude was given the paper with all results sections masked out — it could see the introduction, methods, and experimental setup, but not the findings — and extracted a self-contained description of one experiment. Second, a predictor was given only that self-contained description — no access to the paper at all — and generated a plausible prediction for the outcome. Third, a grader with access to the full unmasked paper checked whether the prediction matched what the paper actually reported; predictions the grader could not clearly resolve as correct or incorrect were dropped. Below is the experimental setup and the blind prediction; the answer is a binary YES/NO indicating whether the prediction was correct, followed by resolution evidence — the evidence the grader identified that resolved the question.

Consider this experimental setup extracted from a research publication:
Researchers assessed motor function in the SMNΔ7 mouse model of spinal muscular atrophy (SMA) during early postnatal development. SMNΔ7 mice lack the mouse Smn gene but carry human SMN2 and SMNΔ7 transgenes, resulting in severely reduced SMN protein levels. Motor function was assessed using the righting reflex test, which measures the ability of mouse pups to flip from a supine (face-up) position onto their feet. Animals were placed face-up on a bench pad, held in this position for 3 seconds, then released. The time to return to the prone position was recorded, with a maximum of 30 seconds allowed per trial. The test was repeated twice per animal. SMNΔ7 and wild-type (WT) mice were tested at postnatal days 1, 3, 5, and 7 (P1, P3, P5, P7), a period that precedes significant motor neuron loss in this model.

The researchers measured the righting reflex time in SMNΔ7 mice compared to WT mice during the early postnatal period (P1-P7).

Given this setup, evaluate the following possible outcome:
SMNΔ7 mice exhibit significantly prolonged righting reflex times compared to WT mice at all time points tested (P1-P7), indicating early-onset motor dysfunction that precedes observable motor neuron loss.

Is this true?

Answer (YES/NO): NO